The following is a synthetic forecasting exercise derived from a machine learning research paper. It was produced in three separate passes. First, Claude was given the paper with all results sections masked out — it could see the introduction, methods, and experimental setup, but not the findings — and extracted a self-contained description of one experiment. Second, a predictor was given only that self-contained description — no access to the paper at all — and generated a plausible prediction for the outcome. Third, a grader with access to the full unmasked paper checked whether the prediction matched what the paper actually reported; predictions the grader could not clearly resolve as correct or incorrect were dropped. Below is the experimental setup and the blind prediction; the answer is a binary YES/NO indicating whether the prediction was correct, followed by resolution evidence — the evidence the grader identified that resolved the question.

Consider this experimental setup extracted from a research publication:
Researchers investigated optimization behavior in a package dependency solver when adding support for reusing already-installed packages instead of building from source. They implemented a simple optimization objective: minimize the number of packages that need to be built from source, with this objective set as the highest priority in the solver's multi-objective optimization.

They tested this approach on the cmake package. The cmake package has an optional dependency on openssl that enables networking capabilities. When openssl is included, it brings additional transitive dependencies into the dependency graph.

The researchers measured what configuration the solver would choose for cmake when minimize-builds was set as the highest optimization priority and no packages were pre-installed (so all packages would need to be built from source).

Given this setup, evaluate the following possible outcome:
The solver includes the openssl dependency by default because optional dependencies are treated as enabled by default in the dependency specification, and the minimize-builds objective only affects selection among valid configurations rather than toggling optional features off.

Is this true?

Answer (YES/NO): NO